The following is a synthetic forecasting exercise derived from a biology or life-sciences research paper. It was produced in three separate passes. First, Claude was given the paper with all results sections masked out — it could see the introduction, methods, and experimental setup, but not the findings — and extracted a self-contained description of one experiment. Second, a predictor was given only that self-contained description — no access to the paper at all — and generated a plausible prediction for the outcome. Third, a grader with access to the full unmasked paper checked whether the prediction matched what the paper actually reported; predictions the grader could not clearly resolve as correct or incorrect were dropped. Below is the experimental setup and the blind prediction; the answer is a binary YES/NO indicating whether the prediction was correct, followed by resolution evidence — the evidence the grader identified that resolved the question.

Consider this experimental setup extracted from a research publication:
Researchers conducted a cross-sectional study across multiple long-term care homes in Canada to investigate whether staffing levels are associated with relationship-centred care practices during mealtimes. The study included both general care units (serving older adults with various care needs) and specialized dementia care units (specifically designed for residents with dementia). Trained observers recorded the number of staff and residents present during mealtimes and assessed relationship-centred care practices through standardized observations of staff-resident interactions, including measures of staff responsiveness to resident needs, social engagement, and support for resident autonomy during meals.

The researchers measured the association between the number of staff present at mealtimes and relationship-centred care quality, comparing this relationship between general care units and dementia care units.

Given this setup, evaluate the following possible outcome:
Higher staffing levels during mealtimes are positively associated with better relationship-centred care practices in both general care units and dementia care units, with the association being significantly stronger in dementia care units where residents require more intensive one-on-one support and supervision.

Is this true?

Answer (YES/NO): NO